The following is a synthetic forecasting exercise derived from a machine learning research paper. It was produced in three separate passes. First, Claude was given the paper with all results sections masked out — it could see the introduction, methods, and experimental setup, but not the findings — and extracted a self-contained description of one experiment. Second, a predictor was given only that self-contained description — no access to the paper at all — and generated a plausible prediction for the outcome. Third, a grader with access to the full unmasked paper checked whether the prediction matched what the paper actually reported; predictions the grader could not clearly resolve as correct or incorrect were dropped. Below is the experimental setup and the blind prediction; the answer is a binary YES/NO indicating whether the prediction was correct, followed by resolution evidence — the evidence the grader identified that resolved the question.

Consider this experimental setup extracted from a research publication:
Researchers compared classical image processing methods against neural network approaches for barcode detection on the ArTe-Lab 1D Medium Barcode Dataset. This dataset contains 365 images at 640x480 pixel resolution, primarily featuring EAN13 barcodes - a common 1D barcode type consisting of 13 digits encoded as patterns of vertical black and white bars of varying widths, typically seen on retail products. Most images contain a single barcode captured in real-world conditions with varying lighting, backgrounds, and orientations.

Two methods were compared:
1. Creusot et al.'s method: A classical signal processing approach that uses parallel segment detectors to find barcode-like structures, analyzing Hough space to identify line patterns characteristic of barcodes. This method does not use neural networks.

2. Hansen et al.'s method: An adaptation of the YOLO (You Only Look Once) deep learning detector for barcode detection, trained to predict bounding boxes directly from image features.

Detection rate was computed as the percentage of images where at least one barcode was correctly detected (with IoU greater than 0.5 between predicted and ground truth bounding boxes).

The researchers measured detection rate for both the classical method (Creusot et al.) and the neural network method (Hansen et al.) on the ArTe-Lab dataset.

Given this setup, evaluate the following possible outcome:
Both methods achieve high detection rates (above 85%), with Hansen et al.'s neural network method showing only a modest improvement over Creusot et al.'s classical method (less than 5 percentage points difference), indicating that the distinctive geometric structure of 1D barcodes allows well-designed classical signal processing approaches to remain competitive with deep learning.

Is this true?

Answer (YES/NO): NO